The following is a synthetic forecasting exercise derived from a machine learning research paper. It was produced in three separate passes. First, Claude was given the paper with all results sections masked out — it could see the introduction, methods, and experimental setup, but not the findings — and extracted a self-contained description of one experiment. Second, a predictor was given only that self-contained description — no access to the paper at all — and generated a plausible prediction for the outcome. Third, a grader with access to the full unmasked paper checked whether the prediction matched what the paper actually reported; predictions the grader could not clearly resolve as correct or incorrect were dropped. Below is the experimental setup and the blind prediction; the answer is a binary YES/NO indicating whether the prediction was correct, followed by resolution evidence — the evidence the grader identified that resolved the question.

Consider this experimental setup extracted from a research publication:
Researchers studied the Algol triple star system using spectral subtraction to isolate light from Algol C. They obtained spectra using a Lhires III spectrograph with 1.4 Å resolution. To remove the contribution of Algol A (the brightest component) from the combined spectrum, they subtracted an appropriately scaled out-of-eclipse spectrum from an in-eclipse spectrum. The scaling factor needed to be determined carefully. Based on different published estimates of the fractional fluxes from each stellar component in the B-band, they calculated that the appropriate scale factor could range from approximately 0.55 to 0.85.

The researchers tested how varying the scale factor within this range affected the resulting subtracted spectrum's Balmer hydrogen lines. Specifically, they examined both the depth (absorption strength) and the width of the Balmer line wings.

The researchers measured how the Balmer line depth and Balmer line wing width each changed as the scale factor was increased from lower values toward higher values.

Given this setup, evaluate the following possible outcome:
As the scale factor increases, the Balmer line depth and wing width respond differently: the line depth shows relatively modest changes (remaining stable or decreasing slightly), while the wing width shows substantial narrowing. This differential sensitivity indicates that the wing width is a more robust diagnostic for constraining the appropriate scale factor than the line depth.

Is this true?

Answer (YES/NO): NO